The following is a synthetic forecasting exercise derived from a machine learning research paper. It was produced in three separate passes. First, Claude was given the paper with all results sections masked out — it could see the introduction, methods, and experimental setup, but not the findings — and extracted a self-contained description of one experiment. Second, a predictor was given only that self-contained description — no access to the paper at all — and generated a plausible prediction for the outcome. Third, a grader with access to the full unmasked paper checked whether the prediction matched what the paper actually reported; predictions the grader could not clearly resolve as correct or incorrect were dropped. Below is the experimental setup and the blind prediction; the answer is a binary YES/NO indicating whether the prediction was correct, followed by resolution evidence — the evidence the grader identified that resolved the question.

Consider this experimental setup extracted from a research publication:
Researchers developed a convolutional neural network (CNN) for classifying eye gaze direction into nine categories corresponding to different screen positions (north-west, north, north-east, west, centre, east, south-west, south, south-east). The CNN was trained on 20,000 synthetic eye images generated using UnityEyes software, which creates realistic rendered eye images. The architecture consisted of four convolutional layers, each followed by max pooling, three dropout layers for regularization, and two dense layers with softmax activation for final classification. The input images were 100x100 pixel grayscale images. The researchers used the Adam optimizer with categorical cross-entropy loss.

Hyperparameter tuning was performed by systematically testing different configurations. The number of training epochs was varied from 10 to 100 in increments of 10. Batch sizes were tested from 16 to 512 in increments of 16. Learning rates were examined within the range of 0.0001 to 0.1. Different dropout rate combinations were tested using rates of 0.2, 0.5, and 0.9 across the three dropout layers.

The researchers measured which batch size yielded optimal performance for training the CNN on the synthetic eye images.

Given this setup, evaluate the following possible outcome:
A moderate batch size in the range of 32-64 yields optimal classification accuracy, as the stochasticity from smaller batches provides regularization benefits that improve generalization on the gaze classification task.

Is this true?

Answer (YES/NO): YES